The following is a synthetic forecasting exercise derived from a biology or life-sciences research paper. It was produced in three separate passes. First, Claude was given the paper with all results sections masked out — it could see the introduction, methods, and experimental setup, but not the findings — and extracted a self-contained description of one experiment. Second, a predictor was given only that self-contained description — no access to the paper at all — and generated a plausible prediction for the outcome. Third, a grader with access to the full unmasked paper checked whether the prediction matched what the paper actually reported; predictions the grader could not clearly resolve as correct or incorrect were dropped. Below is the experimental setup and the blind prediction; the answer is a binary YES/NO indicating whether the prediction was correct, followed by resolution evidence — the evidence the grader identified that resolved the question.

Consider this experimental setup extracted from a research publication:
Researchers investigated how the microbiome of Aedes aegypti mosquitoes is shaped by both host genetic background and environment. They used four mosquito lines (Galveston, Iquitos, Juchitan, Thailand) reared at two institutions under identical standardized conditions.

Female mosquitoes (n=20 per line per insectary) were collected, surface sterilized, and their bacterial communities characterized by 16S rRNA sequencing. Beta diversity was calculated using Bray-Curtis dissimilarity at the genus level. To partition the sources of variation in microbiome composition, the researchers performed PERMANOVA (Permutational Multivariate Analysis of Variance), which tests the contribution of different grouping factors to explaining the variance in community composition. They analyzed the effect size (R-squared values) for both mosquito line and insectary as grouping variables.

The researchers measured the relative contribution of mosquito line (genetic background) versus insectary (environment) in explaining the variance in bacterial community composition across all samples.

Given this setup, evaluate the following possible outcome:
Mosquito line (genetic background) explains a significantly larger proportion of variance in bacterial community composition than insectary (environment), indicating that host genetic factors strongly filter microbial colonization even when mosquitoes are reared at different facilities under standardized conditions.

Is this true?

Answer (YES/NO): NO